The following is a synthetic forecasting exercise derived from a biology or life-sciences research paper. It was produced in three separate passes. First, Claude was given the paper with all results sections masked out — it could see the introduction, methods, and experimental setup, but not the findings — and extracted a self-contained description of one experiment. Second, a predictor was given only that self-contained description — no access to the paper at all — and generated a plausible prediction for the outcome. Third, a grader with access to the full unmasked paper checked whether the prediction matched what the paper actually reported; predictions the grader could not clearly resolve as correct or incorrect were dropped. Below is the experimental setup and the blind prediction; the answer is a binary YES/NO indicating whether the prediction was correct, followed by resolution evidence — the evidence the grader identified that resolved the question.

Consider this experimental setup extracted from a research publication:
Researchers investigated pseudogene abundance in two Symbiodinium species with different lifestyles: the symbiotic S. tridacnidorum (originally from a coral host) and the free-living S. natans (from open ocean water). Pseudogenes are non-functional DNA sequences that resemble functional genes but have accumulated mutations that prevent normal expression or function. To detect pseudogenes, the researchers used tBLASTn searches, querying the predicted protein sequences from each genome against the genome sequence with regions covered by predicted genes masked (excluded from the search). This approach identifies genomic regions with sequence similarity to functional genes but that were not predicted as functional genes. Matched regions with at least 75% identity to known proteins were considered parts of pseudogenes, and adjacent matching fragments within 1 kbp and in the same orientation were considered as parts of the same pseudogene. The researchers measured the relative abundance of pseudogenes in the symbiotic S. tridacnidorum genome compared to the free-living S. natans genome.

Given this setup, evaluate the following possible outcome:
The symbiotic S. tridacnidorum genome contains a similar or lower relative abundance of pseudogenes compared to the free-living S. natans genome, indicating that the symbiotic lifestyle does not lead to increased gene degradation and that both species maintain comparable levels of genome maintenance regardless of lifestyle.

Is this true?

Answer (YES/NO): NO